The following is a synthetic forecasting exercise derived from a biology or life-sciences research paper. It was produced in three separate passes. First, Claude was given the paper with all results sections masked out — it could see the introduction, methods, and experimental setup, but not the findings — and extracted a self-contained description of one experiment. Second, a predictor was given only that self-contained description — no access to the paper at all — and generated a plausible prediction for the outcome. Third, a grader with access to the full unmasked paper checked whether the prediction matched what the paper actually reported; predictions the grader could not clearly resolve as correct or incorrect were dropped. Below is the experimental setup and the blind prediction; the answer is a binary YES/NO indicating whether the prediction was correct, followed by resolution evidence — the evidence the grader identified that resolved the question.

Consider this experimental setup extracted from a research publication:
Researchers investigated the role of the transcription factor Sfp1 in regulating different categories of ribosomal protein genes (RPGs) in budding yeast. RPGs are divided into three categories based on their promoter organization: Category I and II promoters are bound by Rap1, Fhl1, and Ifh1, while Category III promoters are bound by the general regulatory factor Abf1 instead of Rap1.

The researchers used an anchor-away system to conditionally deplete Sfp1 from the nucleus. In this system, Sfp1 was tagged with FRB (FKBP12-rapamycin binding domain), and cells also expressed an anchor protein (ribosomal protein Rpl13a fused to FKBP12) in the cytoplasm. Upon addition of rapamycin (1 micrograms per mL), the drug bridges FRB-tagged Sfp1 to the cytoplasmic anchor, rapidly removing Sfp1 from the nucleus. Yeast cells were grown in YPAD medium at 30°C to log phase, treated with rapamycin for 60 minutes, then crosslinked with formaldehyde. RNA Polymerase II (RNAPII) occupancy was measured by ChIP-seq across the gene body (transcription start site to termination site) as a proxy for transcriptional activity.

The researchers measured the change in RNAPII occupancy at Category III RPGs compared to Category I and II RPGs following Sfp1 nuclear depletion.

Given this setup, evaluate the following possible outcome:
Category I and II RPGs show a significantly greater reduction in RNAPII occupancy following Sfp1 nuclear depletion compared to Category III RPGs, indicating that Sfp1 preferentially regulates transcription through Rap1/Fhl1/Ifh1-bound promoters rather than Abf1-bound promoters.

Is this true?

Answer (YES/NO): NO